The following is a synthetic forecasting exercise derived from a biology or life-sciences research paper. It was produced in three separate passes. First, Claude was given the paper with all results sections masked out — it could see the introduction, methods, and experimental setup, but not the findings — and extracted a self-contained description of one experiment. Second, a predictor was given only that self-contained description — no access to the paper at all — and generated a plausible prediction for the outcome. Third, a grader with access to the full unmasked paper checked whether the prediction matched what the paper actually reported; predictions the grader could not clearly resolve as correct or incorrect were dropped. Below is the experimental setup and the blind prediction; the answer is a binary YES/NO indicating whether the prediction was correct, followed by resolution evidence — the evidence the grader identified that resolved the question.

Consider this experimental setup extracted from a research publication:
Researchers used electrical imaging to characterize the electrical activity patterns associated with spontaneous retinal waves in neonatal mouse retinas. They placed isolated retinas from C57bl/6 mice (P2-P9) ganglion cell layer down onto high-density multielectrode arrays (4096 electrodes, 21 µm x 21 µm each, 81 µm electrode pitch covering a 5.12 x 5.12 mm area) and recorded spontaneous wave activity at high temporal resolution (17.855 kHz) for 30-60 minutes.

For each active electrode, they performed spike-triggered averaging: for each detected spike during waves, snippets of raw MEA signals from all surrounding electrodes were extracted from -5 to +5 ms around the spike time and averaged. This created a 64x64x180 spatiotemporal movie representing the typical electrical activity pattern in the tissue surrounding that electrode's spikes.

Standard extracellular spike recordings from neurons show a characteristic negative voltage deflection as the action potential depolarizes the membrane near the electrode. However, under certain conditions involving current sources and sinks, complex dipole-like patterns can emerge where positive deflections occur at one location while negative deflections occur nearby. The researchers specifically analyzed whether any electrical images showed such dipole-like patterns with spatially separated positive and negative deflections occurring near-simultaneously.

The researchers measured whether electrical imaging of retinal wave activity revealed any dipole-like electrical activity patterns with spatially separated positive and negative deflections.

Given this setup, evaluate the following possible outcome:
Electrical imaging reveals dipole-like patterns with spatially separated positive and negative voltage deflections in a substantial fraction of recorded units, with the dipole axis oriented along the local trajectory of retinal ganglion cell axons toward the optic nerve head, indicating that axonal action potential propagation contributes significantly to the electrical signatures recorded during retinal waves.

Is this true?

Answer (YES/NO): NO